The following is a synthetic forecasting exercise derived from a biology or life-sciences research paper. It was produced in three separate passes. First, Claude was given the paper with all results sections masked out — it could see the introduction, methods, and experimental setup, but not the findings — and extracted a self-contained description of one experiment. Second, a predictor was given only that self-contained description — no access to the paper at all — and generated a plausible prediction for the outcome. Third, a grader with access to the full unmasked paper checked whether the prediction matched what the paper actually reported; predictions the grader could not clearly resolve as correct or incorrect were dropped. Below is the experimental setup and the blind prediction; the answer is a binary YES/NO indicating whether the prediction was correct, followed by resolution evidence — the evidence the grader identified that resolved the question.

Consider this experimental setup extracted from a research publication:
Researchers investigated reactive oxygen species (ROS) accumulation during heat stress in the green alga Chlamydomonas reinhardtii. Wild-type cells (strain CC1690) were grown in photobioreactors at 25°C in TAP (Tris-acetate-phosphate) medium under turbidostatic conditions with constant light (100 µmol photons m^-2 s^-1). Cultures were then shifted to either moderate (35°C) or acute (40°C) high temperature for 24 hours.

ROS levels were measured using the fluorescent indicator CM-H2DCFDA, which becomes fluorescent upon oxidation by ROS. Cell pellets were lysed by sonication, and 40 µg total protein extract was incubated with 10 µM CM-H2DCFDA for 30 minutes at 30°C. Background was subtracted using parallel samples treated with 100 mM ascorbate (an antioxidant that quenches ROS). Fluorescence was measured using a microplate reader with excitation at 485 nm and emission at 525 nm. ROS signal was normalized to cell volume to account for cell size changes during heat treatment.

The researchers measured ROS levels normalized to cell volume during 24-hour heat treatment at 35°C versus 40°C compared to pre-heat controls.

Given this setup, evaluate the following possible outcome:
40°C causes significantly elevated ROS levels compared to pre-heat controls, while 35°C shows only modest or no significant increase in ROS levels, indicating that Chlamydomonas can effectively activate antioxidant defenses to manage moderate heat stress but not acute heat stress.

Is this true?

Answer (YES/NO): NO